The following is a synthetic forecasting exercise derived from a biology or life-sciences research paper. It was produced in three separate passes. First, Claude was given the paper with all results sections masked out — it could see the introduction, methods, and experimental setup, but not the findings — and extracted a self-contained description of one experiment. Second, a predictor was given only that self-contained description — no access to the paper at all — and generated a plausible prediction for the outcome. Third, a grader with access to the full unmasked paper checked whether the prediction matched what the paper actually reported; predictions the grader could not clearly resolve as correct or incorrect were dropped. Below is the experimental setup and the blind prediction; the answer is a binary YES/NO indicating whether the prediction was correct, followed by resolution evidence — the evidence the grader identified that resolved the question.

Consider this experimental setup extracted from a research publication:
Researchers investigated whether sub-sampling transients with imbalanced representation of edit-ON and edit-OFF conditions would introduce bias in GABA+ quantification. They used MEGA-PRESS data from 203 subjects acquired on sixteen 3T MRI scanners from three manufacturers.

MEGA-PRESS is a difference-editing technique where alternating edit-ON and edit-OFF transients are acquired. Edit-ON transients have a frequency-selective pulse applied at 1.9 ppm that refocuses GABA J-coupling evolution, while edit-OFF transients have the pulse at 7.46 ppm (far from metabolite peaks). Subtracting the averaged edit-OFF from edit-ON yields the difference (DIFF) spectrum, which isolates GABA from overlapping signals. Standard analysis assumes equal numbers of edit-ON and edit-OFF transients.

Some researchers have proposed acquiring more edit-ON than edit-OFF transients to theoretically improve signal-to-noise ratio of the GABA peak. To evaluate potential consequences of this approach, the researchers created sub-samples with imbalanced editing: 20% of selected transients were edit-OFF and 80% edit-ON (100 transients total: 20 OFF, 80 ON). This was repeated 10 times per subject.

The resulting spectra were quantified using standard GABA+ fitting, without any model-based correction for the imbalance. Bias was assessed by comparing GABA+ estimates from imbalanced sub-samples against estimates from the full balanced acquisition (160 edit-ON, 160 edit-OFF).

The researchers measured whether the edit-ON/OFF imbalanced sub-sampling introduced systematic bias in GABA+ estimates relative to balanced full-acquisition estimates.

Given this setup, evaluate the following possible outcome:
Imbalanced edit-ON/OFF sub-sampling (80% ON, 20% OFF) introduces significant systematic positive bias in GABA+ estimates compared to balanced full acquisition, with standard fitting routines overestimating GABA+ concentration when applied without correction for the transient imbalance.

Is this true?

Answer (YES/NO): NO